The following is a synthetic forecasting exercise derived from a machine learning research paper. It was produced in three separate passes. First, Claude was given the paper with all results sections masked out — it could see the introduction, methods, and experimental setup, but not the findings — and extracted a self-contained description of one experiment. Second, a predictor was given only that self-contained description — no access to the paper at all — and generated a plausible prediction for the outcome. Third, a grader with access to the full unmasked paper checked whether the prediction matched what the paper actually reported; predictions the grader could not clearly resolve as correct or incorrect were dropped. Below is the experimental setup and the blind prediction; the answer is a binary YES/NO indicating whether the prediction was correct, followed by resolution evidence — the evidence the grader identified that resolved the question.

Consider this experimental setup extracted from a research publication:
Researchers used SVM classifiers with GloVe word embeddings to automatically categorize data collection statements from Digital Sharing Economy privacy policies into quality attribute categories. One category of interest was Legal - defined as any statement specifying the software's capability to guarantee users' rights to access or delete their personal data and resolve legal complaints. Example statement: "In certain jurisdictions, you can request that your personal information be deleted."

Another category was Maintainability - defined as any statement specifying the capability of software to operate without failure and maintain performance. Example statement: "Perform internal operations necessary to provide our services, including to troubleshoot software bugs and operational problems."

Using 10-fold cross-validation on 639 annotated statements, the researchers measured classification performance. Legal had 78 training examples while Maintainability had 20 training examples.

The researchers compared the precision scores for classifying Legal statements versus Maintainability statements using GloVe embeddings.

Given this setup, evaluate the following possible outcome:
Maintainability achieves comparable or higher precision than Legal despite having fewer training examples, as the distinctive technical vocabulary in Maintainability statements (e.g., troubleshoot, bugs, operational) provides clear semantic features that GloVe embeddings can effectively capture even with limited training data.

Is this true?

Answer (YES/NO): YES